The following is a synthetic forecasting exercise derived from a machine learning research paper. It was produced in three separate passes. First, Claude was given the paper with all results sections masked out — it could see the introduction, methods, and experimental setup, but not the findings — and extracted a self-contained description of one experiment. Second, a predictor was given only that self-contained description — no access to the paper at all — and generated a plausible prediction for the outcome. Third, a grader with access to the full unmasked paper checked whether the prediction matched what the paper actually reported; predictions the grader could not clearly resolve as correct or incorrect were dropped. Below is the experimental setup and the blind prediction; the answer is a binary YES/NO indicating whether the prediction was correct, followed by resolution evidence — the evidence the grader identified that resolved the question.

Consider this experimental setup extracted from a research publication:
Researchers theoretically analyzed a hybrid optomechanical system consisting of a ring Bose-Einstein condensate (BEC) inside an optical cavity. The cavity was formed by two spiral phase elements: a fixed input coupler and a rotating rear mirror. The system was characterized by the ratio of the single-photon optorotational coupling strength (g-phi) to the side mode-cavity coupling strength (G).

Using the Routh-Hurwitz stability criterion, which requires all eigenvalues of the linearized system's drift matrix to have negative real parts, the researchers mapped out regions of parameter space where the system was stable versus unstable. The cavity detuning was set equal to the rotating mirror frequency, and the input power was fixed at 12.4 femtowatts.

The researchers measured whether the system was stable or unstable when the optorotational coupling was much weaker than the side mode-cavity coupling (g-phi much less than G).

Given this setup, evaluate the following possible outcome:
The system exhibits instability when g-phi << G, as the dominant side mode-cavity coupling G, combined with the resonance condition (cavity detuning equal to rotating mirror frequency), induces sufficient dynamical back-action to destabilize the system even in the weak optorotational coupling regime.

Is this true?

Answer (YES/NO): NO